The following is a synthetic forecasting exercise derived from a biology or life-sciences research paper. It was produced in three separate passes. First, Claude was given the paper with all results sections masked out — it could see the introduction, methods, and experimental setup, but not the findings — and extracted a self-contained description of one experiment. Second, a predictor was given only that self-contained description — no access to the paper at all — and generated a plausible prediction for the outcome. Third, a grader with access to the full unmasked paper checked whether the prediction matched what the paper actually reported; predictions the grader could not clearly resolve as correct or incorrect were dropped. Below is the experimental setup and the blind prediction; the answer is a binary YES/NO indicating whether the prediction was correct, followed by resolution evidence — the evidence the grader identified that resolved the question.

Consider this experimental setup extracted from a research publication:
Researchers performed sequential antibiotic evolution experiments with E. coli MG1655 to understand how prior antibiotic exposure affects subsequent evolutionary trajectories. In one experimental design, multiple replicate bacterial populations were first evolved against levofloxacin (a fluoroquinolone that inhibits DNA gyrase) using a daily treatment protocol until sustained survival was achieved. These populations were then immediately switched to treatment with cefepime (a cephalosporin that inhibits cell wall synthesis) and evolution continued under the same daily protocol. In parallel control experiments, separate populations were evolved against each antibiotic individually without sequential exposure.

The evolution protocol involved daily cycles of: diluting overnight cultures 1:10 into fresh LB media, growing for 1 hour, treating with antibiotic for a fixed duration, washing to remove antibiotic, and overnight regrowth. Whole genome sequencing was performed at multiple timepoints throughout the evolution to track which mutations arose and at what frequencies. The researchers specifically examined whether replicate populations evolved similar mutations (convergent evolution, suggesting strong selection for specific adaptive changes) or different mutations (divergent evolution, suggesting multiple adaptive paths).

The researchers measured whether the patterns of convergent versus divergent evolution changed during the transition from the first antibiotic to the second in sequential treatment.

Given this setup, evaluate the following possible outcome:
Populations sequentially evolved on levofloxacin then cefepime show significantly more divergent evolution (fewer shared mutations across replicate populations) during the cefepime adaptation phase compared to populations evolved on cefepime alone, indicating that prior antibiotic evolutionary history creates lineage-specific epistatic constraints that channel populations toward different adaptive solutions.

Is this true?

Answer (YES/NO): NO